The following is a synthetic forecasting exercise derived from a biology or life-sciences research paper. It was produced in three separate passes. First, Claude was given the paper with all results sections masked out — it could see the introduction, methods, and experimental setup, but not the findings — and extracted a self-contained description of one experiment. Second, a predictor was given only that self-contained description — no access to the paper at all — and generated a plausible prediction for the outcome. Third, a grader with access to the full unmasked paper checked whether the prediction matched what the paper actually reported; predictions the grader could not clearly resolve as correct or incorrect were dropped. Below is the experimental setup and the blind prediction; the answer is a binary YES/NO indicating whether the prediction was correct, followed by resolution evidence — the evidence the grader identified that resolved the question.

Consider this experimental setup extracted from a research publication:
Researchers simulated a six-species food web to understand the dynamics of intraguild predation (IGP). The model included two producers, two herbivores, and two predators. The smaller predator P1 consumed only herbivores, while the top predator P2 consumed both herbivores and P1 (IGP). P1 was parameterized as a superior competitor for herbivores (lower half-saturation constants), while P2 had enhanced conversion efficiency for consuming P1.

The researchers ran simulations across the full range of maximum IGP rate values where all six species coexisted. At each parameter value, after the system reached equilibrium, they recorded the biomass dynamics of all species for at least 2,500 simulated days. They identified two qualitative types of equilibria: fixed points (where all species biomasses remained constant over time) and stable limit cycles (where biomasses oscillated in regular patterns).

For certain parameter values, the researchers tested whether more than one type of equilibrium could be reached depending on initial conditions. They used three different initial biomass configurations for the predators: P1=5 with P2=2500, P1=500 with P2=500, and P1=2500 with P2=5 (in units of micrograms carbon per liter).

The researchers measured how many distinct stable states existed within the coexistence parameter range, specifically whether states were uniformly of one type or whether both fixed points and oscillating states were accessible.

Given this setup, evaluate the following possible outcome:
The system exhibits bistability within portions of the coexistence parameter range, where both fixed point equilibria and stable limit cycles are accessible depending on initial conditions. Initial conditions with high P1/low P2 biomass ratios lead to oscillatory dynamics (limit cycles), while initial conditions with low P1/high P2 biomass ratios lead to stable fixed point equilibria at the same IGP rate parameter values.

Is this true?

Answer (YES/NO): NO